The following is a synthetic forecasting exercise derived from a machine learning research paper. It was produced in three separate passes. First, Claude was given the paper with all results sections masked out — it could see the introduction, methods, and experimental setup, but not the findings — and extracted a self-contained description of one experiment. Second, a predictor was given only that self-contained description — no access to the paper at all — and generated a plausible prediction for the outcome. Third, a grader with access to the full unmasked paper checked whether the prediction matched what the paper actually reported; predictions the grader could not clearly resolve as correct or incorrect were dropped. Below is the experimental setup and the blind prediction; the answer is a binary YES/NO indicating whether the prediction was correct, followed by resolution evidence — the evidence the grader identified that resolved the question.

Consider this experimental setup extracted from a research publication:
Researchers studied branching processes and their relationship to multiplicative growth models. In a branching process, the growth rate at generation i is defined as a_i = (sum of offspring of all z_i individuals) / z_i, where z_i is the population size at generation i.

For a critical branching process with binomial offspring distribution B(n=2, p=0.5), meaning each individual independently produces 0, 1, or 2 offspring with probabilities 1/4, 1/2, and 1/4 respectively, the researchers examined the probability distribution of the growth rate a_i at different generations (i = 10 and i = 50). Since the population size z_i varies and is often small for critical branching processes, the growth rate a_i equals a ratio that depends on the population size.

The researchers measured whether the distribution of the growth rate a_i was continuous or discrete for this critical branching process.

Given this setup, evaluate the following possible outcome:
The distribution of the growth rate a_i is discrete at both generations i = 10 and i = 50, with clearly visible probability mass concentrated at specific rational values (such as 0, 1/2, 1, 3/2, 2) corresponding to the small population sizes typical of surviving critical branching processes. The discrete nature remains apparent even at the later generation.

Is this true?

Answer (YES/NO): YES